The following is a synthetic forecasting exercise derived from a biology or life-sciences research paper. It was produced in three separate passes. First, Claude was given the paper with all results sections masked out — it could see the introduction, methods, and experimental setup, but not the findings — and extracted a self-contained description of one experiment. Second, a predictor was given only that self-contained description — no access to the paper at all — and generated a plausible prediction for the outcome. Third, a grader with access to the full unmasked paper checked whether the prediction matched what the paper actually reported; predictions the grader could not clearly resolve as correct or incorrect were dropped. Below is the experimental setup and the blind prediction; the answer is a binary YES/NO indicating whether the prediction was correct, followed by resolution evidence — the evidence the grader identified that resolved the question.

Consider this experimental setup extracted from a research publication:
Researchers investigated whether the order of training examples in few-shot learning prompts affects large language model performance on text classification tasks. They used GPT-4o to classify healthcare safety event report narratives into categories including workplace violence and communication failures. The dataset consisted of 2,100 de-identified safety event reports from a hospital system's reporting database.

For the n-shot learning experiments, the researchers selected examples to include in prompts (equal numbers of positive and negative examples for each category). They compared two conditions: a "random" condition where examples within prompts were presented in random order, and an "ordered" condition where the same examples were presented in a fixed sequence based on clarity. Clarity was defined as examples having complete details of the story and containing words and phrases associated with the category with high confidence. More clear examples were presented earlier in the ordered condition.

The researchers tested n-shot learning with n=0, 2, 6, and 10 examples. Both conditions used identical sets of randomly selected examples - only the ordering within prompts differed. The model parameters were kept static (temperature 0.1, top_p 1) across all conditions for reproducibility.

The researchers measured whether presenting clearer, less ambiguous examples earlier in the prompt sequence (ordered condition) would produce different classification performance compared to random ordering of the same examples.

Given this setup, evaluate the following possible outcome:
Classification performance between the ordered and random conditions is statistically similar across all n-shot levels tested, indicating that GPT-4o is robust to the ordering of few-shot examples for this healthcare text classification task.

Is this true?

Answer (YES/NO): NO